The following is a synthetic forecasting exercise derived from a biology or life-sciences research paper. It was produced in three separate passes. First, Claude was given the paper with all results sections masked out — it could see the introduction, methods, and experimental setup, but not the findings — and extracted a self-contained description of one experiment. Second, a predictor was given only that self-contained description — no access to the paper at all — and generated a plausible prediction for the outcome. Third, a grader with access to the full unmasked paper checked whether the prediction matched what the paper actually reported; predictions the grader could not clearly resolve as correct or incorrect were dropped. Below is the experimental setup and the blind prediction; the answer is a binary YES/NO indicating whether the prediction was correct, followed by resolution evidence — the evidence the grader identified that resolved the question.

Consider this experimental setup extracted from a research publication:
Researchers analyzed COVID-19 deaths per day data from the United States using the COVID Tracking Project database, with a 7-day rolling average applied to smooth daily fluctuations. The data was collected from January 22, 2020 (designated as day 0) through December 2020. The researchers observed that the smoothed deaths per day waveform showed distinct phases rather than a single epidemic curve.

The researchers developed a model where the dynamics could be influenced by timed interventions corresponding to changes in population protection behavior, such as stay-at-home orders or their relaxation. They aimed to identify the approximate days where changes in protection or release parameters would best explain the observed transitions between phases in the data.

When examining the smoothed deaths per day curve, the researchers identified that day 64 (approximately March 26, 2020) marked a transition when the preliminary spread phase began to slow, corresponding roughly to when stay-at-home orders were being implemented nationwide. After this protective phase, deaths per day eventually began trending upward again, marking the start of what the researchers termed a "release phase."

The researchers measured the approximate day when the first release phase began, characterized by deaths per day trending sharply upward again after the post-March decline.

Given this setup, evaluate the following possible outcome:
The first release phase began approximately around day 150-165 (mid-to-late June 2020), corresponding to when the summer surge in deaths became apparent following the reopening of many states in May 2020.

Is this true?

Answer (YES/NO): YES